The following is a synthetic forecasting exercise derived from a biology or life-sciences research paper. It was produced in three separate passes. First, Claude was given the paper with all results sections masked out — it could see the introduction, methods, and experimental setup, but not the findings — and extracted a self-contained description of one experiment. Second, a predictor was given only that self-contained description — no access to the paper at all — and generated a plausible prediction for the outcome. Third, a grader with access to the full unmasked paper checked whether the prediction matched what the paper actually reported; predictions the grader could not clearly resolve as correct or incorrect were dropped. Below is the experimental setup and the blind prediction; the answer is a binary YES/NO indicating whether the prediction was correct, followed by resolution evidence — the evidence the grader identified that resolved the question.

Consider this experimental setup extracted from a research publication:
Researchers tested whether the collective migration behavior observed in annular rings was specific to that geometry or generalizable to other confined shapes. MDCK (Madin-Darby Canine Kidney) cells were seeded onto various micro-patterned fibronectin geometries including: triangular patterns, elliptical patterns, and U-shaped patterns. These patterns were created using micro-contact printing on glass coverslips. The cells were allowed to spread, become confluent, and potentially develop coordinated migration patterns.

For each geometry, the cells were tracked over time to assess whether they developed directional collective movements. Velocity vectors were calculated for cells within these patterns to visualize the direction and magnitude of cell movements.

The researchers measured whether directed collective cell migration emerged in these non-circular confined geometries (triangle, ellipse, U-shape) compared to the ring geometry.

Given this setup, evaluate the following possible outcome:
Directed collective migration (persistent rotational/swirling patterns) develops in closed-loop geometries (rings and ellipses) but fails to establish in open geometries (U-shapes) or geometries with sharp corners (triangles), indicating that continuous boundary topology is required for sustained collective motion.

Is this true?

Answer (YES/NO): NO